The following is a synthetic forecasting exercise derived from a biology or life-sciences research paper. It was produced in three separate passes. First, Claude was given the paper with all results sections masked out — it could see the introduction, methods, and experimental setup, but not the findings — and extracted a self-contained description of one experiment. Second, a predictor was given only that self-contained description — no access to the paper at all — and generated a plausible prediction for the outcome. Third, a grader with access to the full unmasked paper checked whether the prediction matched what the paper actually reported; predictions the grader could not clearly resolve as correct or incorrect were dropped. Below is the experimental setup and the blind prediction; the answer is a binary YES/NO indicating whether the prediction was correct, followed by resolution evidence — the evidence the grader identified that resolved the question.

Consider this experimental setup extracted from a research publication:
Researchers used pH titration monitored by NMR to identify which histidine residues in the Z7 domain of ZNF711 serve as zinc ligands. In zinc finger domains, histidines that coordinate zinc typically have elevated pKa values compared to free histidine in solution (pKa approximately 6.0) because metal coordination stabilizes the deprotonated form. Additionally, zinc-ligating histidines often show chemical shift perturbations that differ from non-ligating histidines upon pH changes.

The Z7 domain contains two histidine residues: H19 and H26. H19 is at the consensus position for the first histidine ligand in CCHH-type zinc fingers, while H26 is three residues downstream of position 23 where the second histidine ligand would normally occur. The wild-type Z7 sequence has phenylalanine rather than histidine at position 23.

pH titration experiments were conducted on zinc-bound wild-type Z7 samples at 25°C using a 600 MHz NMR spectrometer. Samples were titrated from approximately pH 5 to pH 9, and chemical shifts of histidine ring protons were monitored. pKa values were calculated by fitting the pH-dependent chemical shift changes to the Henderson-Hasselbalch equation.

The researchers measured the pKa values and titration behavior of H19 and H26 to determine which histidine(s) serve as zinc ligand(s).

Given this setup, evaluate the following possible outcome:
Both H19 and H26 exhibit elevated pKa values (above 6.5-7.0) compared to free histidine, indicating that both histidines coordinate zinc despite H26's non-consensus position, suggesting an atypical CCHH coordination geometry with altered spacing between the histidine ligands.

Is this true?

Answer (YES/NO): NO